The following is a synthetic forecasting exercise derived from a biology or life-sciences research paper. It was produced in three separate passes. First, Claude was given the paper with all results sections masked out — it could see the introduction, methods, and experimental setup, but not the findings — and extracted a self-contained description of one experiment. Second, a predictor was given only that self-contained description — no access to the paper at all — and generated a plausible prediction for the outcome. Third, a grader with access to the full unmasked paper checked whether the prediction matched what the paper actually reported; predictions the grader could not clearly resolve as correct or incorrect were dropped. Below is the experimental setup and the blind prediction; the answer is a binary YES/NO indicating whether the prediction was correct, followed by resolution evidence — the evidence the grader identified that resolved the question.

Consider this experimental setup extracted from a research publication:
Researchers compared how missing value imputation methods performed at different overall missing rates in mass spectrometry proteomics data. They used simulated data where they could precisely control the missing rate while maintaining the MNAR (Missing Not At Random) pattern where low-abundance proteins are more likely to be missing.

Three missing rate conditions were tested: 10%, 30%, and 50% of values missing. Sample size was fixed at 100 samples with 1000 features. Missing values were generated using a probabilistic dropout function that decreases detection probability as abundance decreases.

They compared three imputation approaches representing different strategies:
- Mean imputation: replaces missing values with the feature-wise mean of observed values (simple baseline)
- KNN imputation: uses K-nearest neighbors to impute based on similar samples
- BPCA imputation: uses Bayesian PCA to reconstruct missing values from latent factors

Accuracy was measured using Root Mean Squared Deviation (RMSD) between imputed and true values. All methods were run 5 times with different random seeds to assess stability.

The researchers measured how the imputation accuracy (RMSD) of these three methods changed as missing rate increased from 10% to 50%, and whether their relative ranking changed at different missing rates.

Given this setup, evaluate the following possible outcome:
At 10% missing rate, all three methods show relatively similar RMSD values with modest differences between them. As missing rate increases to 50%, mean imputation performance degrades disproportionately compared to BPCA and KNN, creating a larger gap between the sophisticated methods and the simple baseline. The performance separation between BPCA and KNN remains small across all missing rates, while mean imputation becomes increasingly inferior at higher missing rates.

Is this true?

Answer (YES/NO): NO